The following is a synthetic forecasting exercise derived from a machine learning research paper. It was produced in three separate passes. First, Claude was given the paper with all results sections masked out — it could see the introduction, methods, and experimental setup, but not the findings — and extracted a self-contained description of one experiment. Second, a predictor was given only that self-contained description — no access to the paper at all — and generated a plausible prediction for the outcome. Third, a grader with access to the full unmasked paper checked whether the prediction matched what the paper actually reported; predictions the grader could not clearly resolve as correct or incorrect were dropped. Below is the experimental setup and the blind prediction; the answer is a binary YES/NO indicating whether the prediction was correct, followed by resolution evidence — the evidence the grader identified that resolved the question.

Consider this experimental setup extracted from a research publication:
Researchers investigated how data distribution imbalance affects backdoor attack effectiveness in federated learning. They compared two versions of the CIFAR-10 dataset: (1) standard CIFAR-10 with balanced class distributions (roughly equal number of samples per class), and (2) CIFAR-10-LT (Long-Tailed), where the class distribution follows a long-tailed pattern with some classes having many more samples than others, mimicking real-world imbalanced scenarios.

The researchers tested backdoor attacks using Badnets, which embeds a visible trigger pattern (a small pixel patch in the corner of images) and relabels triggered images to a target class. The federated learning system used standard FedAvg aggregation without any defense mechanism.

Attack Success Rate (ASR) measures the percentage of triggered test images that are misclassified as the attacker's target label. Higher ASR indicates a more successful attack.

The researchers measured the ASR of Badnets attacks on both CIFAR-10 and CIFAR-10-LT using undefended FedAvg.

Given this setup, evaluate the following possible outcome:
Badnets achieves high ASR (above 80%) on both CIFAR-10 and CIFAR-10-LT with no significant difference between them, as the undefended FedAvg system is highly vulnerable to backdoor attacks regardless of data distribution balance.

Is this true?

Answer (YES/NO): NO